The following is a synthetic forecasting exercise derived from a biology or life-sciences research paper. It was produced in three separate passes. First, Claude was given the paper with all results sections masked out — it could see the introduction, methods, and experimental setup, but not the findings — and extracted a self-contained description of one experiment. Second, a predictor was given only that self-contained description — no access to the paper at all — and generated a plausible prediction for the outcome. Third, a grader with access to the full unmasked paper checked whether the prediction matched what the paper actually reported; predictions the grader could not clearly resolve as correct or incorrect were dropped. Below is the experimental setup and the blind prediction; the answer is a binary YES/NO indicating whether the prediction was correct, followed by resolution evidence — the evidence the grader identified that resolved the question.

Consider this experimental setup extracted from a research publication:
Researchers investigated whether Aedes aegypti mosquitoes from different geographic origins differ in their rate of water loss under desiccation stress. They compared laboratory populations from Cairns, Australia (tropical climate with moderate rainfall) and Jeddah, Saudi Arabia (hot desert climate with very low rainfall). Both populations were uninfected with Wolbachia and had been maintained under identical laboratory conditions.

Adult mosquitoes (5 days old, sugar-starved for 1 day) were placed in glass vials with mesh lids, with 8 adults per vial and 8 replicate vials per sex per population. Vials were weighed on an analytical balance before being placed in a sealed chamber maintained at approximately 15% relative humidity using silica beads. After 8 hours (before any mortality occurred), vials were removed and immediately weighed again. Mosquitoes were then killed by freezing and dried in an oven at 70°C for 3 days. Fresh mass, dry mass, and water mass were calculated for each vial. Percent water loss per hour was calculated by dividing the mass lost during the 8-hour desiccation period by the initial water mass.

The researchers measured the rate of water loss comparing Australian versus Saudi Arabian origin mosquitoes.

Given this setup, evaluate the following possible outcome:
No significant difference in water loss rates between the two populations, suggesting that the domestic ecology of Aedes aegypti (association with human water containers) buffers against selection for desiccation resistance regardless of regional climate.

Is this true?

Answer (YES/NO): NO